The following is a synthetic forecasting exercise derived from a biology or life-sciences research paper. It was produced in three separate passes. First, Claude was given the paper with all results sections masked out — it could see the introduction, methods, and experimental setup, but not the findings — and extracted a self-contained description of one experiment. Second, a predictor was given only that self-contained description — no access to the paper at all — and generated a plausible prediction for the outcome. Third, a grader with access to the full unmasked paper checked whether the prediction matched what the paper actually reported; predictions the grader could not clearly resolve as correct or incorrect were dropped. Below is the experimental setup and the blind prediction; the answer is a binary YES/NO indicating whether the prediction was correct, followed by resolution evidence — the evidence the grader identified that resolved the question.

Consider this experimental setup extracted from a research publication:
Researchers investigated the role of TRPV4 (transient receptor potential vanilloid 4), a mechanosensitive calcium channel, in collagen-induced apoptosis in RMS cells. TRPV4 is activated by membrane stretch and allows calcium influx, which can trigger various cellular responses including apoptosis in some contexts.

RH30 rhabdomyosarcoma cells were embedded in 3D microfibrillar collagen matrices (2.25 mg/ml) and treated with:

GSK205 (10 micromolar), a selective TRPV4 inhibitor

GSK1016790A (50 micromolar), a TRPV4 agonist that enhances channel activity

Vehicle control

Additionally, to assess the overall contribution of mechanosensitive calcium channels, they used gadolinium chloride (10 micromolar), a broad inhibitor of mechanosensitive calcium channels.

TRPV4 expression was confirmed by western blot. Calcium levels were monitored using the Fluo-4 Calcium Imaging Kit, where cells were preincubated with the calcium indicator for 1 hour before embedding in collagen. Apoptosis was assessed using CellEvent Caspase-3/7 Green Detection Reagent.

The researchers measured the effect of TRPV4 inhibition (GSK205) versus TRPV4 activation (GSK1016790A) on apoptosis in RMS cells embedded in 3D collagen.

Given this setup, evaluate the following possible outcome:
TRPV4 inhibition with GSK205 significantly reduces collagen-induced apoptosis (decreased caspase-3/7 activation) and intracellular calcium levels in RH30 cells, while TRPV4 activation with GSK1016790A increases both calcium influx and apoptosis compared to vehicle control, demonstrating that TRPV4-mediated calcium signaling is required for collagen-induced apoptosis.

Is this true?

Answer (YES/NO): NO